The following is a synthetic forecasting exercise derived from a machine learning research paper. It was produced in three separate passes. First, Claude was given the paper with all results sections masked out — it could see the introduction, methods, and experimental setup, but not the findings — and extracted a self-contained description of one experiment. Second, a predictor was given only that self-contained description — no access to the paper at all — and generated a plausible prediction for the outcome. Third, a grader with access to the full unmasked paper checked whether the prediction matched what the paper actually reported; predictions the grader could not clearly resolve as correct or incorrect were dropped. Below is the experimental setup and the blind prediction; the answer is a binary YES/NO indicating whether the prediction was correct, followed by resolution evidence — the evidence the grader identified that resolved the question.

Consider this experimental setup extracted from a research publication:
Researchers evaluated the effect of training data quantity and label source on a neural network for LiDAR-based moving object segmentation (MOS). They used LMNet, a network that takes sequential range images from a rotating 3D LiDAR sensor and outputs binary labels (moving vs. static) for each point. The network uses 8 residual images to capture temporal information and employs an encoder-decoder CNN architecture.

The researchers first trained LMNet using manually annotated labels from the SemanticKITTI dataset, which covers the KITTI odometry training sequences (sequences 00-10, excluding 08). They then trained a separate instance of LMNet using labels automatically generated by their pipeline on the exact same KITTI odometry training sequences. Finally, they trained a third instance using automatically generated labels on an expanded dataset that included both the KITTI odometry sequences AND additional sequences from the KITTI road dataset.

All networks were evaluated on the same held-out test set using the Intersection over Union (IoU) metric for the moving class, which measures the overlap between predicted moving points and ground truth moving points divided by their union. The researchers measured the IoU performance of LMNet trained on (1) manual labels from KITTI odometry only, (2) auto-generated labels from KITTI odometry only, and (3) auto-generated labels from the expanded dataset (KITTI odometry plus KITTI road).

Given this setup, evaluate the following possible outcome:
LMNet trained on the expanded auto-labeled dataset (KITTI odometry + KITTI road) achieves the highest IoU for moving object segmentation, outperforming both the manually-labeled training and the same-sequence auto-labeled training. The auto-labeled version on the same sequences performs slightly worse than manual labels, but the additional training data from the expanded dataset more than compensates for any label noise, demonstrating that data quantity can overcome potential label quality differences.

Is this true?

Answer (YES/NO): YES